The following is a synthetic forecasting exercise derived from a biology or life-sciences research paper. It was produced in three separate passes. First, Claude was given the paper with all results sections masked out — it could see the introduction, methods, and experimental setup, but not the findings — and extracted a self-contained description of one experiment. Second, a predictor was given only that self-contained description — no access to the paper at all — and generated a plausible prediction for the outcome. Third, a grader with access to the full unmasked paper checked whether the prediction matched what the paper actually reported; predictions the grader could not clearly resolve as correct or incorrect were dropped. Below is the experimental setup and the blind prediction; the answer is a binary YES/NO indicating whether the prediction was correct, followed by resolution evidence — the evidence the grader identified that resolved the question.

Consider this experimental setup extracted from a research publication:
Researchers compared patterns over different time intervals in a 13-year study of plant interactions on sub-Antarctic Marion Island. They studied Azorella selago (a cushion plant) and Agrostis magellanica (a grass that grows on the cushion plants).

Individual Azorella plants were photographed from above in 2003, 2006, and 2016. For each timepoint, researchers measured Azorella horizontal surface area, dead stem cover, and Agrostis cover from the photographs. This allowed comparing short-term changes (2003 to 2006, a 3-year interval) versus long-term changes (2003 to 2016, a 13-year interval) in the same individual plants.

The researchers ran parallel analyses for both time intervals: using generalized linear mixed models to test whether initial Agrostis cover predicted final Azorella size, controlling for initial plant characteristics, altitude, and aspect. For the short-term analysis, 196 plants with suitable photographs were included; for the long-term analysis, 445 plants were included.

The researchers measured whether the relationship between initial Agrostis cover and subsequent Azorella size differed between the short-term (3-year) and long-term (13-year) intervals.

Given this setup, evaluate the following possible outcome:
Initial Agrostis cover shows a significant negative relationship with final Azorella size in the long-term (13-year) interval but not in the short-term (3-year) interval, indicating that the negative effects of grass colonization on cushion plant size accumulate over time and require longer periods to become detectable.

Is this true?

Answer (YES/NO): NO